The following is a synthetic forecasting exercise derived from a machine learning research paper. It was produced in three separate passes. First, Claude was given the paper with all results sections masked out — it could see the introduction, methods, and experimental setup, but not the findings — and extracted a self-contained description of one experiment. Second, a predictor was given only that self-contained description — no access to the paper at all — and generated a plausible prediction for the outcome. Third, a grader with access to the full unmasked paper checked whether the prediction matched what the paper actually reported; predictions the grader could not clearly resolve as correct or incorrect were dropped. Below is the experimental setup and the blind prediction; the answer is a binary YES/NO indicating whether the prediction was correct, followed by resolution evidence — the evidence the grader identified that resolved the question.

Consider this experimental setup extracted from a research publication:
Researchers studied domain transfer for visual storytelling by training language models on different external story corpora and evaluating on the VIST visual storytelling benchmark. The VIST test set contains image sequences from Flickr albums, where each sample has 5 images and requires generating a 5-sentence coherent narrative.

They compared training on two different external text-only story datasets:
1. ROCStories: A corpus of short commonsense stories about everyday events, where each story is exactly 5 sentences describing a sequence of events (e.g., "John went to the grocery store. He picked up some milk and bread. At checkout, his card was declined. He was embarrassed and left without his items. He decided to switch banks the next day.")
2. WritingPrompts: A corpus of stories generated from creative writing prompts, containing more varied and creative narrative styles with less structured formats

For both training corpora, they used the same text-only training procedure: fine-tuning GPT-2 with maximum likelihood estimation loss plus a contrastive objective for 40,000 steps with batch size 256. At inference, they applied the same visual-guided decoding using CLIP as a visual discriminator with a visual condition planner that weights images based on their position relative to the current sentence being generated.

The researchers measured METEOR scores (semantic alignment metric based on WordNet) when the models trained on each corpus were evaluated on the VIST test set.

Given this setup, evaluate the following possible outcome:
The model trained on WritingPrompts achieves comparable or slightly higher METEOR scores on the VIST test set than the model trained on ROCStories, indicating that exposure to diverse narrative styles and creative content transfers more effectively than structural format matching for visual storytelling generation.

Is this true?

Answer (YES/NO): NO